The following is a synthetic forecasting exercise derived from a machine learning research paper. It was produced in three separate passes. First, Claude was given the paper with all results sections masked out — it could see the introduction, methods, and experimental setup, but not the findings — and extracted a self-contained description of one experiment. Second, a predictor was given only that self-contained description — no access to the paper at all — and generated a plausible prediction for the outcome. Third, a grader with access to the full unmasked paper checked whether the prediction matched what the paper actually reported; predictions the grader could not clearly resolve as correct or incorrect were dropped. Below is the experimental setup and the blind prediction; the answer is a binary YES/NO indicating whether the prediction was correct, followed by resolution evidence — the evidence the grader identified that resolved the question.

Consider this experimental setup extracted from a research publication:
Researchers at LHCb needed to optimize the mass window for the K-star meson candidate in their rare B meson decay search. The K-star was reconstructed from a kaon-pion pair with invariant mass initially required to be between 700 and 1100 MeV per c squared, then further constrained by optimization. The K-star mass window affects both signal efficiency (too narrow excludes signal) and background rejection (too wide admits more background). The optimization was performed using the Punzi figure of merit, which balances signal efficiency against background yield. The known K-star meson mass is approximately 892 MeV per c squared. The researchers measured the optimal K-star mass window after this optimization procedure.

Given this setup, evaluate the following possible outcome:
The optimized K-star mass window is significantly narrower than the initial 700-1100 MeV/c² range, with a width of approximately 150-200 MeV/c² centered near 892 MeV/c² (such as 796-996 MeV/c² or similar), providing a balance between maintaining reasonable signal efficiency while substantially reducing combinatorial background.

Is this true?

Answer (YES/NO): NO